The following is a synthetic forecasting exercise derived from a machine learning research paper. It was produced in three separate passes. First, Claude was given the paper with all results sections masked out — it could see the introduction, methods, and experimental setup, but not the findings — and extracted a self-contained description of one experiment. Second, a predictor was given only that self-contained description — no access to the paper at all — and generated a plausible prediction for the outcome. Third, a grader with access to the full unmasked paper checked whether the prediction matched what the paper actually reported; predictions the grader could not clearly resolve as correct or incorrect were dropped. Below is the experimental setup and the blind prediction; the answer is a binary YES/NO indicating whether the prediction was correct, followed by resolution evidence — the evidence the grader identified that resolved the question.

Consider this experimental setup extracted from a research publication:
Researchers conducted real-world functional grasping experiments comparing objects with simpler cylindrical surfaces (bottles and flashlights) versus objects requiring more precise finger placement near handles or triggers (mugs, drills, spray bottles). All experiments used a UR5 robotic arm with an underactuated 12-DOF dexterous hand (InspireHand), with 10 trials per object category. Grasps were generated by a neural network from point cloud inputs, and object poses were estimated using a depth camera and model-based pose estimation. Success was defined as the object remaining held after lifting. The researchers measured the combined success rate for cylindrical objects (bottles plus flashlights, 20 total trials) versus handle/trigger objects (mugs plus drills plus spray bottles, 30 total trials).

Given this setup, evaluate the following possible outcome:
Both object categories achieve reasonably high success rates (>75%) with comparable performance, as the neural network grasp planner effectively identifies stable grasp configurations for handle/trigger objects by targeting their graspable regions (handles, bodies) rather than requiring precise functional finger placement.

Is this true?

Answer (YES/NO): NO